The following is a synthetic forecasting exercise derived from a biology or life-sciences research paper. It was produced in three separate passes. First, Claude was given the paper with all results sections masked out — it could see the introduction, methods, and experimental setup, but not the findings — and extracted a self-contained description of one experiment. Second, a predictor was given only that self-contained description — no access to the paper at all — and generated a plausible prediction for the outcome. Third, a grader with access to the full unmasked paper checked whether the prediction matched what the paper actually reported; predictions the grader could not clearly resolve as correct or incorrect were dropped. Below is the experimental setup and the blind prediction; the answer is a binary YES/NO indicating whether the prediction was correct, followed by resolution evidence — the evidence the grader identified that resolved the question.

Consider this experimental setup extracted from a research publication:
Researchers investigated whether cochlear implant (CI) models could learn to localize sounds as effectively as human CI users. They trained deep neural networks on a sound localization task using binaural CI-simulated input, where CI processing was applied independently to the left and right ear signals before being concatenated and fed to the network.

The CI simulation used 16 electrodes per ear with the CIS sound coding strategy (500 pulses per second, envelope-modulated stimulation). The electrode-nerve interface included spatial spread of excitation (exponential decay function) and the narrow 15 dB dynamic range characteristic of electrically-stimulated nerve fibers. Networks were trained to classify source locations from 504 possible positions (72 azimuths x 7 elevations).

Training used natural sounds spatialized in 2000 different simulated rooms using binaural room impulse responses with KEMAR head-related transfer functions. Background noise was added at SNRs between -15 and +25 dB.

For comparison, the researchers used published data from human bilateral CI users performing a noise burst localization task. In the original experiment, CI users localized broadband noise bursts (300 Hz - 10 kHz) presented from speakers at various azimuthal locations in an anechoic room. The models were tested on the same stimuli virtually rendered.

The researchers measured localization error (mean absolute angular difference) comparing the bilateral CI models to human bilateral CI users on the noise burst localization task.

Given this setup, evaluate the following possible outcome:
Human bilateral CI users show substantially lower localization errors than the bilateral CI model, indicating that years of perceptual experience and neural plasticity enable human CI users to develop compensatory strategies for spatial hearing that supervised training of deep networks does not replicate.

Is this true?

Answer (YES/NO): NO